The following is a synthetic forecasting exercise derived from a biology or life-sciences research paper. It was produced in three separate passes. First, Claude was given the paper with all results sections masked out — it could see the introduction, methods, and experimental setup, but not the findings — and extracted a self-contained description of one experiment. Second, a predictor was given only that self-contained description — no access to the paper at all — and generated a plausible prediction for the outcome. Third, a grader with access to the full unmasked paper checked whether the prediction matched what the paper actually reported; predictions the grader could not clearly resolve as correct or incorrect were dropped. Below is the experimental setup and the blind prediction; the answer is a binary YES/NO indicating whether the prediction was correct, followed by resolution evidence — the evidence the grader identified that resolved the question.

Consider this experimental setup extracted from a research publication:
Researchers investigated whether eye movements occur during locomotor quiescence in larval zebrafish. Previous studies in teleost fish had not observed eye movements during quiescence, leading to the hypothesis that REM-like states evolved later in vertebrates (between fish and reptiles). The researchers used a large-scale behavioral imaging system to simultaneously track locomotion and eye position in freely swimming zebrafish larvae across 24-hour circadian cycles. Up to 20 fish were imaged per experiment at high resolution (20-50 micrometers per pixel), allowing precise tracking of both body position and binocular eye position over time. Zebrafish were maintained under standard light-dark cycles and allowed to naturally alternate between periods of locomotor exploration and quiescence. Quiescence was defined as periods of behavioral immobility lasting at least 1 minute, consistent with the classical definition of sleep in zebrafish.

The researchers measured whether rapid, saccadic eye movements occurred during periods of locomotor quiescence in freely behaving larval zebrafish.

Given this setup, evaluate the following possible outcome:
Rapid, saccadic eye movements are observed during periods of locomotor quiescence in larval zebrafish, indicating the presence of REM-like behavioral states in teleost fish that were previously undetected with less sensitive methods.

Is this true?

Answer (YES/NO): YES